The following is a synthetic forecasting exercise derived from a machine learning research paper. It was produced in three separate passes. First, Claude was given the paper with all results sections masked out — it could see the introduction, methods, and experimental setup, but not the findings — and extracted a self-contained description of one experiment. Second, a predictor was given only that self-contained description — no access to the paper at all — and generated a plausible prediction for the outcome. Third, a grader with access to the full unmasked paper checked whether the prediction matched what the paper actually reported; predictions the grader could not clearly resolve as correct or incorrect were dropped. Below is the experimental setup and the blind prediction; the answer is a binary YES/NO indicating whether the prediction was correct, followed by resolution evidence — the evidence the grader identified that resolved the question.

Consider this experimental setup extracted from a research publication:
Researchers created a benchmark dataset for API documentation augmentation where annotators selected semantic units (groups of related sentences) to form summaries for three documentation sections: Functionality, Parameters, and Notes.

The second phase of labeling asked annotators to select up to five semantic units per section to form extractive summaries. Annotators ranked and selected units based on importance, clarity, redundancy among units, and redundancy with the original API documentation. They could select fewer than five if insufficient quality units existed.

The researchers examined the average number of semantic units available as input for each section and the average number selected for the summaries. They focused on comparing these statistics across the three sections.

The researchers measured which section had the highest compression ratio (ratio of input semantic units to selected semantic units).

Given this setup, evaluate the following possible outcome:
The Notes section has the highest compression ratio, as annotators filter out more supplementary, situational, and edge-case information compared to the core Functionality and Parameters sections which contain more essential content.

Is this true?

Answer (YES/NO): NO